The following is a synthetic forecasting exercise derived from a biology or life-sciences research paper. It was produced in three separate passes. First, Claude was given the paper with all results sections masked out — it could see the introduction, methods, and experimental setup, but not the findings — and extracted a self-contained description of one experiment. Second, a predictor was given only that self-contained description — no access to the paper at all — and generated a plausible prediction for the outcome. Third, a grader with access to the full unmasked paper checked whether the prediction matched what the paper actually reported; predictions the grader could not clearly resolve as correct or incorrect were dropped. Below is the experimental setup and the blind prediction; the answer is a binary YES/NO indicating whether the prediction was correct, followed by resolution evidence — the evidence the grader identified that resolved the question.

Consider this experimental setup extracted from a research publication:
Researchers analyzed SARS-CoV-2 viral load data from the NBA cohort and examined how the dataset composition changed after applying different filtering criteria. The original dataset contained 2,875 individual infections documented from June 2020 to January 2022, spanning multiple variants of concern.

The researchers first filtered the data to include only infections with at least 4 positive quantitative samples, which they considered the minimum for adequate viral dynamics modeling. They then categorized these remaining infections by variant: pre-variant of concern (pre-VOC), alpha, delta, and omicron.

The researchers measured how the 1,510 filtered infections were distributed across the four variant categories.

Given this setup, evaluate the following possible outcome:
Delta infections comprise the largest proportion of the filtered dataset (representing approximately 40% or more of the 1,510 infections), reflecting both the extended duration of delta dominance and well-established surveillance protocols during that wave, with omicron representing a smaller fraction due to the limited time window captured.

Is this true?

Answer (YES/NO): NO